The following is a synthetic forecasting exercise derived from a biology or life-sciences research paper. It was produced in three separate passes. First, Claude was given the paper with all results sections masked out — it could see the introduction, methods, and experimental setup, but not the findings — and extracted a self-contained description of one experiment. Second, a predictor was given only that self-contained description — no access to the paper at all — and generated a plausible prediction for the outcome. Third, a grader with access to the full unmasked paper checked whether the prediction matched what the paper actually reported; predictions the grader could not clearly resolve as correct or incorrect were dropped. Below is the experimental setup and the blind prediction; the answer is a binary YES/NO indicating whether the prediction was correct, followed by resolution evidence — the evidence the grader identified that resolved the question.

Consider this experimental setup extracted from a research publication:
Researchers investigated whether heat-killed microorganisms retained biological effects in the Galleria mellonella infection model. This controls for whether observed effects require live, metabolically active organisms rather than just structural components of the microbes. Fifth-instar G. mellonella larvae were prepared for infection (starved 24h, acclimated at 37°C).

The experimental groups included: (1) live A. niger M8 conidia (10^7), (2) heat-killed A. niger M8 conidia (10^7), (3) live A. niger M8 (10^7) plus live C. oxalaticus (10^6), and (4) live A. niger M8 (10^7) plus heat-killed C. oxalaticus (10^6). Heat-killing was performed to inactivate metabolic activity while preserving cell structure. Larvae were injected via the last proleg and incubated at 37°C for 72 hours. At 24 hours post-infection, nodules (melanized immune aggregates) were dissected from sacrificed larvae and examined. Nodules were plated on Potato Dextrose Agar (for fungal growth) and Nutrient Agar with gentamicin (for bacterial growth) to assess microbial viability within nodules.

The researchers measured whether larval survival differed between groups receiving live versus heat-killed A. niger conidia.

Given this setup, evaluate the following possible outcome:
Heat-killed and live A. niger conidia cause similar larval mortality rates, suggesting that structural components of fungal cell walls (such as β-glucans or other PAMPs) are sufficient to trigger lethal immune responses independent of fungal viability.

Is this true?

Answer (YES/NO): NO